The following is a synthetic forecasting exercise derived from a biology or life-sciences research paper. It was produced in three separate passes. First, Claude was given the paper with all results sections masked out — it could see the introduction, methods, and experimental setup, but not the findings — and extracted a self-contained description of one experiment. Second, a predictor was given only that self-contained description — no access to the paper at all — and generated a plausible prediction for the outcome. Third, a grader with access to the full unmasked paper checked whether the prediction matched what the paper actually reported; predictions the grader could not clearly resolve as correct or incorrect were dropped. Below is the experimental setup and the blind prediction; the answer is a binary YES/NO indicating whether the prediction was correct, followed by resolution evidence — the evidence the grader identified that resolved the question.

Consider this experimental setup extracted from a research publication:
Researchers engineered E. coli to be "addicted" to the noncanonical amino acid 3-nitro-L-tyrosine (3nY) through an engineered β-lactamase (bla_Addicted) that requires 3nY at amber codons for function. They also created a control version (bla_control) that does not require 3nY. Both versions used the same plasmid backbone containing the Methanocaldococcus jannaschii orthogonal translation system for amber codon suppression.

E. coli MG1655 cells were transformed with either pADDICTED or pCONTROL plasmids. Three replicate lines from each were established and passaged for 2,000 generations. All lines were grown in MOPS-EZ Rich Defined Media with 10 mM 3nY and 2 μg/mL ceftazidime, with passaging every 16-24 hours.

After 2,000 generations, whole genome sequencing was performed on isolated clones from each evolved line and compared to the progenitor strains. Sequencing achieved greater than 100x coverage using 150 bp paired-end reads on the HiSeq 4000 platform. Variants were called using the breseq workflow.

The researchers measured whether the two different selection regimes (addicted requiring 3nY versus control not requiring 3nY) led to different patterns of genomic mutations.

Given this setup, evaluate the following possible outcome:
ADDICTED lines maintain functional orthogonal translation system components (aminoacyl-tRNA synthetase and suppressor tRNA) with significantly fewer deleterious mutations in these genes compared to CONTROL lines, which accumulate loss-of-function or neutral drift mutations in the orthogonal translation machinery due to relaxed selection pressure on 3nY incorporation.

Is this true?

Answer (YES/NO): YES